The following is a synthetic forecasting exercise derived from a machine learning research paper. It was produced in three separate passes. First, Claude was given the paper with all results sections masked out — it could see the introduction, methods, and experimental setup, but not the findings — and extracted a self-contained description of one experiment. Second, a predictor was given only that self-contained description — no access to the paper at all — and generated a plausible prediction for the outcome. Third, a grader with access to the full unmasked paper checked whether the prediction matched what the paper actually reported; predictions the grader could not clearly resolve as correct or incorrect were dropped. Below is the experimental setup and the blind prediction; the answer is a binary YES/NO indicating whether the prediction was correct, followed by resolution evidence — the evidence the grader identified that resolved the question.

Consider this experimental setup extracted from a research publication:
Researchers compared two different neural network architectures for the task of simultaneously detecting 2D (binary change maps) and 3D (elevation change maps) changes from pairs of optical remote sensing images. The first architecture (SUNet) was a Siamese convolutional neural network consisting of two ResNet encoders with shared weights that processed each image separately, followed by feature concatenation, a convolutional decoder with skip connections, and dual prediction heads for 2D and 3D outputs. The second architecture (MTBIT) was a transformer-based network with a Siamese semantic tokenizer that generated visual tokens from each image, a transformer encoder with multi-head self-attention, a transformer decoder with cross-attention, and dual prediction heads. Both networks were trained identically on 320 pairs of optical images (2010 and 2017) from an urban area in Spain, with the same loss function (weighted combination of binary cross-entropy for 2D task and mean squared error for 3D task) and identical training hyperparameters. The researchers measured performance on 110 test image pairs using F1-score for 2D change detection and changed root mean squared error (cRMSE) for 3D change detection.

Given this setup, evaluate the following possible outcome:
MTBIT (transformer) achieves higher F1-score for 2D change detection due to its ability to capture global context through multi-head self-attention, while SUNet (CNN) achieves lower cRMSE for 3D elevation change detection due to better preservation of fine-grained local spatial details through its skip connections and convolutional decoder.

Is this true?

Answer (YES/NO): NO